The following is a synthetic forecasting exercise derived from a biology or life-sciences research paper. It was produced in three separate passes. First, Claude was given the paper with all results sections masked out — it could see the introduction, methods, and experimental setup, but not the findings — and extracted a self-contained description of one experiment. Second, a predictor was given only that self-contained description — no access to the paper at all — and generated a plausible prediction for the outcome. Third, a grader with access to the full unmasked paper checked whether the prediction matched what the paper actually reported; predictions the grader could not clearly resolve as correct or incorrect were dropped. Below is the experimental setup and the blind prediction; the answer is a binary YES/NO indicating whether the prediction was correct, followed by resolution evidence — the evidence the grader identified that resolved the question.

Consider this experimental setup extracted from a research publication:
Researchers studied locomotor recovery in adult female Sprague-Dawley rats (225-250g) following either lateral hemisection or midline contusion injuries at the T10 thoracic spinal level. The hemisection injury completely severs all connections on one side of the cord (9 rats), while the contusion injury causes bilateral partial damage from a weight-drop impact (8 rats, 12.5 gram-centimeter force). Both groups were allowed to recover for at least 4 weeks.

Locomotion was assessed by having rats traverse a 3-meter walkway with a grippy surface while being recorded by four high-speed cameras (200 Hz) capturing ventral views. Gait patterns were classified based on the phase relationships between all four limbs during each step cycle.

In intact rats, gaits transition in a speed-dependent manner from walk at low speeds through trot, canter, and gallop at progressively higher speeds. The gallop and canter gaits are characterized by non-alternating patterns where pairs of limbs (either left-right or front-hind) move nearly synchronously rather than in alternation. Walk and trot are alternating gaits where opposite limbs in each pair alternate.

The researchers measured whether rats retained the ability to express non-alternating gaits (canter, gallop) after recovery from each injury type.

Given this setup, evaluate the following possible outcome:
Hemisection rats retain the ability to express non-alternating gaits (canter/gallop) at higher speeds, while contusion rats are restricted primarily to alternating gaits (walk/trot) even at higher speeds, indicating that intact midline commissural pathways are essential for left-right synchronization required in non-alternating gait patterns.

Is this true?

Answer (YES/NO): NO